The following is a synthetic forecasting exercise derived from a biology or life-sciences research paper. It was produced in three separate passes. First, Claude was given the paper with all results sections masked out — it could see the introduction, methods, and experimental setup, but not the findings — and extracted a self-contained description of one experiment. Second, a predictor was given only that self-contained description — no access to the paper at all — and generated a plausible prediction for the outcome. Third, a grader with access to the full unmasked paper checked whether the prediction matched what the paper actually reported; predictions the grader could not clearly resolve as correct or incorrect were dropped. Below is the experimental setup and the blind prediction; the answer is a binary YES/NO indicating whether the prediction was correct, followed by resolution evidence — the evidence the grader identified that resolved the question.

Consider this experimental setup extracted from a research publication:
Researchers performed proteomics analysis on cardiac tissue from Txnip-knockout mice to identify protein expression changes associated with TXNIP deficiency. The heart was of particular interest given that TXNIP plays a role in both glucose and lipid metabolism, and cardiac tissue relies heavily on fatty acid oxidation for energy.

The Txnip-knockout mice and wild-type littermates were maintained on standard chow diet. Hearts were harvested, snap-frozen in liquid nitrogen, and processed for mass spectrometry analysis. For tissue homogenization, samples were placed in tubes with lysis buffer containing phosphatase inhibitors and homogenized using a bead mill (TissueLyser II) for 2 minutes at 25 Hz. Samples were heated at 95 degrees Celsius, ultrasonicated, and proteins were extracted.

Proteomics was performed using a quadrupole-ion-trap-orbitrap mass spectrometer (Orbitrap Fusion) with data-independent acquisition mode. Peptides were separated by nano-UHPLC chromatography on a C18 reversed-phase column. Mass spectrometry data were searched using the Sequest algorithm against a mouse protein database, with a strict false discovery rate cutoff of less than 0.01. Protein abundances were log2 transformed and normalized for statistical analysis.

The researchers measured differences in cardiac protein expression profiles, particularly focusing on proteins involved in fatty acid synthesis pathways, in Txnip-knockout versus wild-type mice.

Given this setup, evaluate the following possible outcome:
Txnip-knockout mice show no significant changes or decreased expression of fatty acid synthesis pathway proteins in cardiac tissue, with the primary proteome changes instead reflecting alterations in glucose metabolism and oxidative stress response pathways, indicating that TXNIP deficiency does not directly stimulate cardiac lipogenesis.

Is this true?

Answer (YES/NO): NO